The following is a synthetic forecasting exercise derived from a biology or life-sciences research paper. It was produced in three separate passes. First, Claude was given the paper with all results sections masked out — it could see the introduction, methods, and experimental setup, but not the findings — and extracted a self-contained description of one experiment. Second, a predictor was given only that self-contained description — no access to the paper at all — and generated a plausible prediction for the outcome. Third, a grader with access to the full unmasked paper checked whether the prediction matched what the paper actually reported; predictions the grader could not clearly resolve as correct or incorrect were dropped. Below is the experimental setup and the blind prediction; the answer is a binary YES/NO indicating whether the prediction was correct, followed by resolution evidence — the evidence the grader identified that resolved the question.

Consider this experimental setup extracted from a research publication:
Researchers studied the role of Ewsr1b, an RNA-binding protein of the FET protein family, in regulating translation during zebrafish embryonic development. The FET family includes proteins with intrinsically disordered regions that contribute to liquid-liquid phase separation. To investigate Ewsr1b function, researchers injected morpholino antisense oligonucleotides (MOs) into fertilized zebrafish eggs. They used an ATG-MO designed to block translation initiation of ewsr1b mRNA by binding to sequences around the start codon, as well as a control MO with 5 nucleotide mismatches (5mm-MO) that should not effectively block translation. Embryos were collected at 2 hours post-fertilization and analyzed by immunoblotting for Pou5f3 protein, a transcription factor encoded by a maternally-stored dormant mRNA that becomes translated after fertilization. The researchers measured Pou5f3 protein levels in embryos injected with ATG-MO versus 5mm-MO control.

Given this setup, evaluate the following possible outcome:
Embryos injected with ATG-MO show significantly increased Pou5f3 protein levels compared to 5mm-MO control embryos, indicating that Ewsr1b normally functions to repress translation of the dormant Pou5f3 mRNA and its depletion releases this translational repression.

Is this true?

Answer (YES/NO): NO